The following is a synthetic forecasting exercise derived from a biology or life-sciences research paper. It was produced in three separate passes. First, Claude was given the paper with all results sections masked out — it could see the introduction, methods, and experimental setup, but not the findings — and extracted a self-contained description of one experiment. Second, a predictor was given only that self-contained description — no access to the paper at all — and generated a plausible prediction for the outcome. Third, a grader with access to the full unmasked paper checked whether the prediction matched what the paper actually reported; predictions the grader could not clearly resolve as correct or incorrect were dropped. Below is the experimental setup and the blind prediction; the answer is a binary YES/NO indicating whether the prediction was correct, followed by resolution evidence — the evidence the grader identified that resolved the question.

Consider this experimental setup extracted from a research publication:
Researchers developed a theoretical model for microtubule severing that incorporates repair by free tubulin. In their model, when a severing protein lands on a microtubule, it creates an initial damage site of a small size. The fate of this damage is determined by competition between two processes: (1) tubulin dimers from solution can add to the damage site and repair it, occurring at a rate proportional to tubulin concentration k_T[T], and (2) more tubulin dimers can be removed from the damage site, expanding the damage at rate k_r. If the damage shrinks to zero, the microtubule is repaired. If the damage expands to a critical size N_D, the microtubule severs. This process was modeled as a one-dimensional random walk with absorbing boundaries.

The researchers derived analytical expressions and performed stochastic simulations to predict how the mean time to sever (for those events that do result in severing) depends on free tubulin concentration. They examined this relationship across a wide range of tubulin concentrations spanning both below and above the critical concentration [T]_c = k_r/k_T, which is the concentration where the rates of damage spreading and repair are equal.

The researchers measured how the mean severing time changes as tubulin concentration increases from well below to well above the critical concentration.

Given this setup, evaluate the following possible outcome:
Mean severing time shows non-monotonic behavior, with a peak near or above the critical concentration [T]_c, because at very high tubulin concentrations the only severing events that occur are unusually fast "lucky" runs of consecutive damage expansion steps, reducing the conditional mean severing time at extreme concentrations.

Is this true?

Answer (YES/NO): YES